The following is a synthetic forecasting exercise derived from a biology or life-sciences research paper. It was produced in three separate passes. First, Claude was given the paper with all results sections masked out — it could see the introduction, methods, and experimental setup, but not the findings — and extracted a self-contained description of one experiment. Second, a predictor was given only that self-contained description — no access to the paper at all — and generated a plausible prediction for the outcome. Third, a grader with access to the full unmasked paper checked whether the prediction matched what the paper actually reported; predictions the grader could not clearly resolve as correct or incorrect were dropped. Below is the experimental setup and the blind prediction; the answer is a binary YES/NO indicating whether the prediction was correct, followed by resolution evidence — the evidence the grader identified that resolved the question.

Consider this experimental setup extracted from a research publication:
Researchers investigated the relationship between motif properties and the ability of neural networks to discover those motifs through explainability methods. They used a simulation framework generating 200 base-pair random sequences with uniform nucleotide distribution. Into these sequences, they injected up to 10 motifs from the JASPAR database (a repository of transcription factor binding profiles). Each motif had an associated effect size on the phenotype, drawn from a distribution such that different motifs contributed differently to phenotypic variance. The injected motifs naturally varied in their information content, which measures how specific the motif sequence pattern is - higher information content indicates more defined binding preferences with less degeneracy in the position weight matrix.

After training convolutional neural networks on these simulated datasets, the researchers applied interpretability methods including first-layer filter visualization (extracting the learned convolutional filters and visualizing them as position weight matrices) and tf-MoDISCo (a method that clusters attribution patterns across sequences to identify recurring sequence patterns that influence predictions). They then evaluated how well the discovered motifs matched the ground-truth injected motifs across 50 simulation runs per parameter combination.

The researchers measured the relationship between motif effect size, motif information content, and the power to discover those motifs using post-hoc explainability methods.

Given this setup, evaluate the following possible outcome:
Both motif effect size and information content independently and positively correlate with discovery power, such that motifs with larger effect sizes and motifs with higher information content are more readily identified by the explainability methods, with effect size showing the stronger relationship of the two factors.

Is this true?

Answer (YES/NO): YES